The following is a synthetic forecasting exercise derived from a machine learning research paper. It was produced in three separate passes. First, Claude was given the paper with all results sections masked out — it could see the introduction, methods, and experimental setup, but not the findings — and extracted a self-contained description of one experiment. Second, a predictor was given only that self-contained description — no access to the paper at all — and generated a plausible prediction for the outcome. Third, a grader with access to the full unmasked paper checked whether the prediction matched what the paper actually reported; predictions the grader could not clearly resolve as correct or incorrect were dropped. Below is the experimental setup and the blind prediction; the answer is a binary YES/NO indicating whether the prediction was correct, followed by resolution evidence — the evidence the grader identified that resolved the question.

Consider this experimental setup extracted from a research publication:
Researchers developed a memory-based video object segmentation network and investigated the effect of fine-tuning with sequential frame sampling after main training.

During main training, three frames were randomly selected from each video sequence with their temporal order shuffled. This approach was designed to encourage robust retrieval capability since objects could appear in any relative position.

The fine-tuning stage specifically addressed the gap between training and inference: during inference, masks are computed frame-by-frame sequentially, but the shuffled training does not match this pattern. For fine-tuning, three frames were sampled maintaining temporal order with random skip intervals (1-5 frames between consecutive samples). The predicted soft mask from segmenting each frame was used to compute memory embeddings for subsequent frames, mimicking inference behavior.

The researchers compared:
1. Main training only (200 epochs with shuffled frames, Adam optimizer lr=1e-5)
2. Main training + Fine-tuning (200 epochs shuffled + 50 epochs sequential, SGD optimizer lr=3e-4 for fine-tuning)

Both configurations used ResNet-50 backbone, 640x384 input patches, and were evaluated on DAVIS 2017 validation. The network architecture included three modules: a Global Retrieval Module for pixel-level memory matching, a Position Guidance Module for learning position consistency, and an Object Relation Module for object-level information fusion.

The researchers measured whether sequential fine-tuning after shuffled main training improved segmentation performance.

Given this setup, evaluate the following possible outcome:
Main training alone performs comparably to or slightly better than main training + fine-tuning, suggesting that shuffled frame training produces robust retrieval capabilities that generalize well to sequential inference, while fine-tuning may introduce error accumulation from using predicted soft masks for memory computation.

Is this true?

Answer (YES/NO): NO